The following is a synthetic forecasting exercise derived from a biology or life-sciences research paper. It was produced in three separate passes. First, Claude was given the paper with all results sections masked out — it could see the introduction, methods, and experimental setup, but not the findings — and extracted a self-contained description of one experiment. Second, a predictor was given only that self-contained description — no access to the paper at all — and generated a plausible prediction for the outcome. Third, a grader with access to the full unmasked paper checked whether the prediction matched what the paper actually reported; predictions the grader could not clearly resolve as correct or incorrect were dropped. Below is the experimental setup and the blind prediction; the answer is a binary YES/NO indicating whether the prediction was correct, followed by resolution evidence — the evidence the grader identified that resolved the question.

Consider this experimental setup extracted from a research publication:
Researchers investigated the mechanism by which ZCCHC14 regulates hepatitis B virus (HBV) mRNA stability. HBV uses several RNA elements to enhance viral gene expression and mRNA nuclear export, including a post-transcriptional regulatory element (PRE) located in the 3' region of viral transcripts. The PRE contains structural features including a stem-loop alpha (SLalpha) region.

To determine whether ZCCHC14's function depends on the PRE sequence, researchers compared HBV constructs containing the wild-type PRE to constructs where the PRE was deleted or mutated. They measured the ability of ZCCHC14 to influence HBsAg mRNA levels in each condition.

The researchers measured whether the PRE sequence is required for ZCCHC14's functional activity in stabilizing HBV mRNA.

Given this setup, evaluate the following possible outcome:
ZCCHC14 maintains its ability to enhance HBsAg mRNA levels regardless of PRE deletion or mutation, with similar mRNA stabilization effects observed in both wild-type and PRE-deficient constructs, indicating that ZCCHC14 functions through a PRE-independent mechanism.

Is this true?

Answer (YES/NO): NO